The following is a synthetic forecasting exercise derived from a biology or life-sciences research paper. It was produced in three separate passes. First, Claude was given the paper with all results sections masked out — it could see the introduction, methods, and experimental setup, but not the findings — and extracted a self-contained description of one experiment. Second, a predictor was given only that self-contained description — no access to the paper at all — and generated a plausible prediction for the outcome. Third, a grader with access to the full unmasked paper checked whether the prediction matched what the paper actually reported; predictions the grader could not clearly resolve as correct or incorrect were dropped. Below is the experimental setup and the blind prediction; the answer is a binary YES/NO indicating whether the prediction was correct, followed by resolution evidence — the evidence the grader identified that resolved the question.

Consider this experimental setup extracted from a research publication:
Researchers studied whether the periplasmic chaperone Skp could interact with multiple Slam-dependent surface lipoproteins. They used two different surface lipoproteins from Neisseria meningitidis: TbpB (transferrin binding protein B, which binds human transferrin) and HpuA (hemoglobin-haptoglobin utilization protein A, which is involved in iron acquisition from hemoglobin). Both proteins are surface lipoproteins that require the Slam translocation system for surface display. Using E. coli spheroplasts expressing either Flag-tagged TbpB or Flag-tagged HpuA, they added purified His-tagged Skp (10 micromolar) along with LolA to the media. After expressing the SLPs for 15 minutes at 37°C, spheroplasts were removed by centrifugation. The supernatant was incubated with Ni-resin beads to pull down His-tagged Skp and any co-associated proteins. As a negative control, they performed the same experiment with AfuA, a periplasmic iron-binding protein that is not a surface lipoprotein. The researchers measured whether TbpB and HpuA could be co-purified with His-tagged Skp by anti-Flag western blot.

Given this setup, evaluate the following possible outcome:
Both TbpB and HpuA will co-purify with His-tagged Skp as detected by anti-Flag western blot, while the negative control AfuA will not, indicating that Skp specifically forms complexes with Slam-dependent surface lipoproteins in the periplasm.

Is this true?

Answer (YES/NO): YES